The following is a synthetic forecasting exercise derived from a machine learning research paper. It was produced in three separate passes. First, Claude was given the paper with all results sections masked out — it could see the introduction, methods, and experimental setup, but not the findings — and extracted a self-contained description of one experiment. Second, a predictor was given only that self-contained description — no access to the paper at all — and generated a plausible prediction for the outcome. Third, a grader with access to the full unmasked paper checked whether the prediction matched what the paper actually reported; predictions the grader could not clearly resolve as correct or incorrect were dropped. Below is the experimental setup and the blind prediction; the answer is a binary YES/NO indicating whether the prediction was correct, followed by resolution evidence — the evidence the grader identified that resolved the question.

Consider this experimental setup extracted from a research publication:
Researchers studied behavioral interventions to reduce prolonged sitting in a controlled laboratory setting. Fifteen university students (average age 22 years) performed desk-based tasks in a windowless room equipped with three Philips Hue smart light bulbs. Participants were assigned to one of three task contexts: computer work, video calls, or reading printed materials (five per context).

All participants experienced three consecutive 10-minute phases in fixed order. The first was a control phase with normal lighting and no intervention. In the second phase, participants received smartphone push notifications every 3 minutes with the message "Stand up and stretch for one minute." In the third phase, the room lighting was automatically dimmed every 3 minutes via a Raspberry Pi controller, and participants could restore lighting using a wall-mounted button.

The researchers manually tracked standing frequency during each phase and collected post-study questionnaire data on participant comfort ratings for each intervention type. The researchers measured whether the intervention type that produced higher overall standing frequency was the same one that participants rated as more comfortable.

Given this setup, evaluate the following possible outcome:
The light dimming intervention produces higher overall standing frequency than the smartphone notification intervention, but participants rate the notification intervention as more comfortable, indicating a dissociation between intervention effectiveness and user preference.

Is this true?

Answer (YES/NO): YES